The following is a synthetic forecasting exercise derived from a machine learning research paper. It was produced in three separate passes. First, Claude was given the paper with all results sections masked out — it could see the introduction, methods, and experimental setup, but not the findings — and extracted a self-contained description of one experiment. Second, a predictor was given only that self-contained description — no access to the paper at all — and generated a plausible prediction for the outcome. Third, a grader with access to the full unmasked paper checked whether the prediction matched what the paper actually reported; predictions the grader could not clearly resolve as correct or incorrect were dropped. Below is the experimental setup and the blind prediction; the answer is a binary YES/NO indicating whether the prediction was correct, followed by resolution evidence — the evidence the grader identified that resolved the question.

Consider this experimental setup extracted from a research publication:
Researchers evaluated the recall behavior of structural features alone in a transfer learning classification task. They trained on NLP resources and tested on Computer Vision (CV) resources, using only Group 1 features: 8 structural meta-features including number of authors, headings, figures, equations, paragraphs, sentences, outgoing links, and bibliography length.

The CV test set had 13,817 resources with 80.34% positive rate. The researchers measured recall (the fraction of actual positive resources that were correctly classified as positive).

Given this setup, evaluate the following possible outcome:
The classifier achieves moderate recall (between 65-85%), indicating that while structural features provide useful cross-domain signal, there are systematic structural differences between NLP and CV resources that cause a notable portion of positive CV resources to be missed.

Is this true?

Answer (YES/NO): NO